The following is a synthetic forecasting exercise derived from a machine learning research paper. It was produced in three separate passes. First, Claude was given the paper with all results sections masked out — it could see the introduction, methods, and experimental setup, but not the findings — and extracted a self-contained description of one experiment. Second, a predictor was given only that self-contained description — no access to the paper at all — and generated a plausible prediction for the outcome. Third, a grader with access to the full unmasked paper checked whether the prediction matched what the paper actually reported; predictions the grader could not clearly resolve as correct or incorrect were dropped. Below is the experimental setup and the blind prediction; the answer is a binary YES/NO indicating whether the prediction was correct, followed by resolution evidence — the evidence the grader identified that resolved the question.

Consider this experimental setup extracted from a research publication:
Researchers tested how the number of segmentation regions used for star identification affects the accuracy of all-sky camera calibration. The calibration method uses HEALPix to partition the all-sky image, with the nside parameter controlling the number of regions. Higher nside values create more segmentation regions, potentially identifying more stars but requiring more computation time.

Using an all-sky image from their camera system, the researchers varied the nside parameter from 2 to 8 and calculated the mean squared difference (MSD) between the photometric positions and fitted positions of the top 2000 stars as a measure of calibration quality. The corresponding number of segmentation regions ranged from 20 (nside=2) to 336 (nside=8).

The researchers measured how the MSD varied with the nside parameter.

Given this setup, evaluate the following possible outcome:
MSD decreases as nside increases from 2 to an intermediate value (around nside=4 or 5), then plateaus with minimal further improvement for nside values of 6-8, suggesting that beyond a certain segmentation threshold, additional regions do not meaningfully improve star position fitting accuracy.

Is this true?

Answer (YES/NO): YES